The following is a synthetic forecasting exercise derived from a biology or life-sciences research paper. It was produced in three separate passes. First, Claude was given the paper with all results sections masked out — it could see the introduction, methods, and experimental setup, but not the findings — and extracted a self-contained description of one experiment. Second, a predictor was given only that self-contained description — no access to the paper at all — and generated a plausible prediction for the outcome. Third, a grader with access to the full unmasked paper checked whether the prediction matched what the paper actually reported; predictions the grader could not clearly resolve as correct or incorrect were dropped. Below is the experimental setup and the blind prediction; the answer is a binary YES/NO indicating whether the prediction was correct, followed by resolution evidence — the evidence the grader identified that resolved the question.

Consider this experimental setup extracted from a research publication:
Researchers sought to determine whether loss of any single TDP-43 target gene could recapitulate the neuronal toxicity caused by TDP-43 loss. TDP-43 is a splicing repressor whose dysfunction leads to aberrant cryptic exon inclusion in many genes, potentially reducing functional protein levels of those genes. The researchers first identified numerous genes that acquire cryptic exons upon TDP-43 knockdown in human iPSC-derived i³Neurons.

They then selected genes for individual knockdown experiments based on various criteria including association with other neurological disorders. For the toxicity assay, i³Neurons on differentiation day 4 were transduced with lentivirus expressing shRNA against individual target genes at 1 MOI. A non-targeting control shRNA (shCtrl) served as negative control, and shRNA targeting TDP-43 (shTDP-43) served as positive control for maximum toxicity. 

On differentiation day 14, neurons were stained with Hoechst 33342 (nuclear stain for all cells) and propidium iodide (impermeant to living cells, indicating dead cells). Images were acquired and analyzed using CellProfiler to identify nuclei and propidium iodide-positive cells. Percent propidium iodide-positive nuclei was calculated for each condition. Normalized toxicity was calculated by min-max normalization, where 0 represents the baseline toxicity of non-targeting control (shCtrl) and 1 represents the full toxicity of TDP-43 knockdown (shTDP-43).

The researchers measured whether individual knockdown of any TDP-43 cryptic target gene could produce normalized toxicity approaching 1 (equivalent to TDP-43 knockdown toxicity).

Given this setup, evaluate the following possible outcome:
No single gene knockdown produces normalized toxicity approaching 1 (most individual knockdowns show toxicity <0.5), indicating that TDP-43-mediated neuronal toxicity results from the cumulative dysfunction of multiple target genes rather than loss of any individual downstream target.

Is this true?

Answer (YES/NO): NO